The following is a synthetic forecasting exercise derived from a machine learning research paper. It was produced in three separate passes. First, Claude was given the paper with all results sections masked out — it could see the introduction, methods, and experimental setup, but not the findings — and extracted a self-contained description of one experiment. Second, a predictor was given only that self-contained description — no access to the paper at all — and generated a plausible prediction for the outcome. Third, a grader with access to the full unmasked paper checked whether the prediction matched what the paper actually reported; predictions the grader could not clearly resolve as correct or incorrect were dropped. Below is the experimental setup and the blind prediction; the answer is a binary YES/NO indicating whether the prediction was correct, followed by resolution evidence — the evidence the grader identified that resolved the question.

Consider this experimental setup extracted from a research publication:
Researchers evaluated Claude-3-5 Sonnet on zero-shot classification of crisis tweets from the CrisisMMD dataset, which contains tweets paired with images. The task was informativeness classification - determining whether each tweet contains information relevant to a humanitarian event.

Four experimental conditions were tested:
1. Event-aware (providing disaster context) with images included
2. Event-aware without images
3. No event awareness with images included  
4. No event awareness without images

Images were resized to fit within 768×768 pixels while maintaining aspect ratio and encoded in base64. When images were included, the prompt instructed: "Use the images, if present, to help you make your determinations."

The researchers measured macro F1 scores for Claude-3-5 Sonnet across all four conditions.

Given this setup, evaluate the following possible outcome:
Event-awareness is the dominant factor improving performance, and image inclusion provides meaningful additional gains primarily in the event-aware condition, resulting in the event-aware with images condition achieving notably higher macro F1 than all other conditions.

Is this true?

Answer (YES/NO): NO